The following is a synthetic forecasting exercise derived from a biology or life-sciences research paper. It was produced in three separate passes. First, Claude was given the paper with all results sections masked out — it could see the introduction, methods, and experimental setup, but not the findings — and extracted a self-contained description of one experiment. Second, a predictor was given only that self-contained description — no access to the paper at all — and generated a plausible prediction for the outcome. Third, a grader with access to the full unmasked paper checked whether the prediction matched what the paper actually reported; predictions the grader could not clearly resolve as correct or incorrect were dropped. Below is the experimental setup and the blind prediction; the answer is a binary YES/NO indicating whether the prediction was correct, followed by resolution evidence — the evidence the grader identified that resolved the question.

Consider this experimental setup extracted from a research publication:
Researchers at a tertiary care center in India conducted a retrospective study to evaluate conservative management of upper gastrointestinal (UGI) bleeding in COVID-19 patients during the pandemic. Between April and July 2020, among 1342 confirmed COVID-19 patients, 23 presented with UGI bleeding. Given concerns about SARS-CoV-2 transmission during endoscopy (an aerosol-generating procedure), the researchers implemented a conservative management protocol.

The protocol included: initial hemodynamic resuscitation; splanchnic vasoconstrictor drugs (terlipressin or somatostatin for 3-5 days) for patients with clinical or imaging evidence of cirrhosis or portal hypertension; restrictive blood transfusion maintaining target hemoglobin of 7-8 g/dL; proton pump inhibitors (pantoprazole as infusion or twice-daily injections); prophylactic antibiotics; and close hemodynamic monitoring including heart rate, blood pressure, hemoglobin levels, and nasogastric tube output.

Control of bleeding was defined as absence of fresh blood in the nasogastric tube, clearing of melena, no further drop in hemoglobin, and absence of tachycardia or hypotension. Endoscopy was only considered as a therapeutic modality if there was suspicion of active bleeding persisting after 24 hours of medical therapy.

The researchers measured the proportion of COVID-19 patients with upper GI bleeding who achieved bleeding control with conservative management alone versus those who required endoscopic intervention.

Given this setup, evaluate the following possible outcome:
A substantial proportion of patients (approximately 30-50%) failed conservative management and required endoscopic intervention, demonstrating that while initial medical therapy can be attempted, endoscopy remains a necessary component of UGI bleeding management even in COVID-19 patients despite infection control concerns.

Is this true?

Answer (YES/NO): NO